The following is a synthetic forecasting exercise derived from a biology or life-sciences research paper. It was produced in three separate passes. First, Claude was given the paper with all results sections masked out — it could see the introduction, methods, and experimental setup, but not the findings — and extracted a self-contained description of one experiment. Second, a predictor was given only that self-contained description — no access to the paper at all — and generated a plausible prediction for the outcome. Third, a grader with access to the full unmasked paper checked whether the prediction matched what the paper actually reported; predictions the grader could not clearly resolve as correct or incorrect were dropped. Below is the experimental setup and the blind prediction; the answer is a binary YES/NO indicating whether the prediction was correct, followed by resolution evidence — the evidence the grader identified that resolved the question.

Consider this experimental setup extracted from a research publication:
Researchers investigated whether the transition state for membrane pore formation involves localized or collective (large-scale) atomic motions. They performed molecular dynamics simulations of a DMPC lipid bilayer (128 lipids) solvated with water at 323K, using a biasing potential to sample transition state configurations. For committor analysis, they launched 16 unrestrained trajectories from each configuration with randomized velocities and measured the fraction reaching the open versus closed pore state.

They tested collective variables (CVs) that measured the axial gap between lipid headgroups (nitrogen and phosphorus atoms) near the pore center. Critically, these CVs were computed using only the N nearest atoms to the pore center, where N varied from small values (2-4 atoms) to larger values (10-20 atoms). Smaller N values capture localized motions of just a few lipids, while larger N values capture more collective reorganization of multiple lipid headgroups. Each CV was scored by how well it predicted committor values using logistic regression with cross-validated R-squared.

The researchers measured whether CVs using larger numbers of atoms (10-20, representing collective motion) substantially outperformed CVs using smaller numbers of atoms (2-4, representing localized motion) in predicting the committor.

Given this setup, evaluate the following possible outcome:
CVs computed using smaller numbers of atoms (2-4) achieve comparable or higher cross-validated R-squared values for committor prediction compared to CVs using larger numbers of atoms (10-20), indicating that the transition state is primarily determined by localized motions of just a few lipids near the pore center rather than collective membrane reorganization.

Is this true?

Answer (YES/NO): YES